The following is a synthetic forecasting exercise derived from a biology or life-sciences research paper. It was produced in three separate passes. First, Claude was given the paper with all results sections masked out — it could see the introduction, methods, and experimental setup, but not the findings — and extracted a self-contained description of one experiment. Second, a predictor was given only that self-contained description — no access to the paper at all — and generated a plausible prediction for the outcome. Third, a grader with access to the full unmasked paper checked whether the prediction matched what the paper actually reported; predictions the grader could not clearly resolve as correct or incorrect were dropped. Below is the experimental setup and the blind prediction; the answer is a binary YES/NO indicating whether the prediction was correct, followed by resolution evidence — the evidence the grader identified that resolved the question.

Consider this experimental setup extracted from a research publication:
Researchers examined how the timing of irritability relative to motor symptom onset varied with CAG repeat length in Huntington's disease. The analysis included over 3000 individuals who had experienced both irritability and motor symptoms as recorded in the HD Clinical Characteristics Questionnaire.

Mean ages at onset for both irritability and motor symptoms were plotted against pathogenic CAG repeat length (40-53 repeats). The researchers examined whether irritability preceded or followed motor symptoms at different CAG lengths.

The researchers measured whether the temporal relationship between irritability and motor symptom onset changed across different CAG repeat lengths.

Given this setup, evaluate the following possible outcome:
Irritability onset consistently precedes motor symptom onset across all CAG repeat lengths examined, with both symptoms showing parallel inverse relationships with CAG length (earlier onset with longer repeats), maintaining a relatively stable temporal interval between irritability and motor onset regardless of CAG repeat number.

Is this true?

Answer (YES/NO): NO